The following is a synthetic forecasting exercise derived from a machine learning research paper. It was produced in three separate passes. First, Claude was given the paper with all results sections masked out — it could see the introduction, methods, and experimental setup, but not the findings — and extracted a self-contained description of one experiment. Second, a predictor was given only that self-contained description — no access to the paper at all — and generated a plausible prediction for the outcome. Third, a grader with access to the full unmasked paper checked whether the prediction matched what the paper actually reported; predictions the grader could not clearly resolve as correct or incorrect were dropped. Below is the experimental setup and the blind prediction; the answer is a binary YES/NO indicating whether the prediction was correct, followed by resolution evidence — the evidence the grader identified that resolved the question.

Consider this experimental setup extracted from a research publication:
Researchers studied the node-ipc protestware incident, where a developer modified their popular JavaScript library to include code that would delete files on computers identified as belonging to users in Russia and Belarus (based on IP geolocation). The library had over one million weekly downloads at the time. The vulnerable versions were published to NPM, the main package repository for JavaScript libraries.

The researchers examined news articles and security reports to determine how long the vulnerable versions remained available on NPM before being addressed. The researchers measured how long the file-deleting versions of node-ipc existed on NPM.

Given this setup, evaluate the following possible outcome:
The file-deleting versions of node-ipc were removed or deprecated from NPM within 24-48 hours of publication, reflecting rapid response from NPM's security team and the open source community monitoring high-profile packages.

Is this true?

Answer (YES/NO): NO